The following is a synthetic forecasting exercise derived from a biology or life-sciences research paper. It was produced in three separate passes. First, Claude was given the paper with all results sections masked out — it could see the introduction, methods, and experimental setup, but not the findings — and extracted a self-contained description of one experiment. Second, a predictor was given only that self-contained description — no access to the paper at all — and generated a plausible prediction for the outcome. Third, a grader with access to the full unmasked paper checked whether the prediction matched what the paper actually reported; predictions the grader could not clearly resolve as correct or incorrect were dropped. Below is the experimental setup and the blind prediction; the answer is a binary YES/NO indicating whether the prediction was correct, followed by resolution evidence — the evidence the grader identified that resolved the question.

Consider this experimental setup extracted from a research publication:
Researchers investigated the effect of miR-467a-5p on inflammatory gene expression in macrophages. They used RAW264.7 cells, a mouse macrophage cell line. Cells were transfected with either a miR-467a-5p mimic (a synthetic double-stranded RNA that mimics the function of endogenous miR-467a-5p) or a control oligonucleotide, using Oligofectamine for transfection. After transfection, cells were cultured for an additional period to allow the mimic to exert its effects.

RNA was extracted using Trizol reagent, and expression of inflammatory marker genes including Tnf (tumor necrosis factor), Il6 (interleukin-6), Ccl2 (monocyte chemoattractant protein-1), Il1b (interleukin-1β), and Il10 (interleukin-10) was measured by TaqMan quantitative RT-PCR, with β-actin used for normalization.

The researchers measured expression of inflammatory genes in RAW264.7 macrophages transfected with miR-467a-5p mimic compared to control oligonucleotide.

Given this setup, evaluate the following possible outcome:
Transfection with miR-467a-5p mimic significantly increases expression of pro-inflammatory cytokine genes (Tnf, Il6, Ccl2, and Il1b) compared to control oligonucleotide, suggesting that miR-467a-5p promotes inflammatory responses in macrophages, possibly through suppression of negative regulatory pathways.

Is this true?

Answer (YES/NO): NO